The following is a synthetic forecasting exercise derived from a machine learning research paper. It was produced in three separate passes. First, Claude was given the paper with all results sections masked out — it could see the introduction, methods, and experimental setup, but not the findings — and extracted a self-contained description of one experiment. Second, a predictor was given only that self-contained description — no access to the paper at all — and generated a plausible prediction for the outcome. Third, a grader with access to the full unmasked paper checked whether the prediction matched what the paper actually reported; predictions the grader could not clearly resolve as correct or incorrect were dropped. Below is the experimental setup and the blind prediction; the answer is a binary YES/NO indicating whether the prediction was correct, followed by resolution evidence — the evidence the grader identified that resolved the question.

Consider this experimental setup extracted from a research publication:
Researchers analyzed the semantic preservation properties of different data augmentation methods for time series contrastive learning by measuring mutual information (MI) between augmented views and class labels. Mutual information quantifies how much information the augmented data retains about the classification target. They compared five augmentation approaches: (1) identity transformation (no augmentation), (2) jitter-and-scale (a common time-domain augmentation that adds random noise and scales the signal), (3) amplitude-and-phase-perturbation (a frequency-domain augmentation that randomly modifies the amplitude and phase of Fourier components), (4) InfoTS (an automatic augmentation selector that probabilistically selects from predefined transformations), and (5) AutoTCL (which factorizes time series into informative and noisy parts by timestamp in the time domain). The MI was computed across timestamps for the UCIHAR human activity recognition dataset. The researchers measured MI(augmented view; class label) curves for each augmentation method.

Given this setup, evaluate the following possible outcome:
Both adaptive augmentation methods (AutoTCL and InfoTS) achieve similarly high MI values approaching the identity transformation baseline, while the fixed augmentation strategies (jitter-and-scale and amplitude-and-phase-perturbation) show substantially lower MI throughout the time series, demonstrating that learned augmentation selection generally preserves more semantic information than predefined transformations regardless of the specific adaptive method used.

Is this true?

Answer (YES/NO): NO